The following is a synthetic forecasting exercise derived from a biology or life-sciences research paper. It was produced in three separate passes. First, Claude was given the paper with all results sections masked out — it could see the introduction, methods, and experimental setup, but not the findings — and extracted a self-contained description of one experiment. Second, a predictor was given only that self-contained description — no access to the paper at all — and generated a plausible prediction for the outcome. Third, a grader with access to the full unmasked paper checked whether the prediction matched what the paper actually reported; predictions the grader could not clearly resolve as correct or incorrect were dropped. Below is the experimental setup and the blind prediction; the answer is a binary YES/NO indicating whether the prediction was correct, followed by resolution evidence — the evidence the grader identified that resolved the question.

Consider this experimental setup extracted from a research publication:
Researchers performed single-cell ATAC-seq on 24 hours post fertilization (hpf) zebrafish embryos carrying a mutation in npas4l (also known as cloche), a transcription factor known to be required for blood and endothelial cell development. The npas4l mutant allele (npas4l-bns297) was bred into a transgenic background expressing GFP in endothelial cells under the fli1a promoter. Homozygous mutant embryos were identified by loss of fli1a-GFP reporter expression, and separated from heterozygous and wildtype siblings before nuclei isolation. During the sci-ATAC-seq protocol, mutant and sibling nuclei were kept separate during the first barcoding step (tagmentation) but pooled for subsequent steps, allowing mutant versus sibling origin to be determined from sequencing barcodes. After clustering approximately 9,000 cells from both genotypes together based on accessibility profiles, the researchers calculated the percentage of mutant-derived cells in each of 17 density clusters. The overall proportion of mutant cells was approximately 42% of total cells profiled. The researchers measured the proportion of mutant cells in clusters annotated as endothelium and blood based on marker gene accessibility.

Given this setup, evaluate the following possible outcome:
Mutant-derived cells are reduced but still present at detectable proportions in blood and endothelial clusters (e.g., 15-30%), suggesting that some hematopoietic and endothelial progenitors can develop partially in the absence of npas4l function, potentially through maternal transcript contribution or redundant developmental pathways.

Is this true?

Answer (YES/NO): NO